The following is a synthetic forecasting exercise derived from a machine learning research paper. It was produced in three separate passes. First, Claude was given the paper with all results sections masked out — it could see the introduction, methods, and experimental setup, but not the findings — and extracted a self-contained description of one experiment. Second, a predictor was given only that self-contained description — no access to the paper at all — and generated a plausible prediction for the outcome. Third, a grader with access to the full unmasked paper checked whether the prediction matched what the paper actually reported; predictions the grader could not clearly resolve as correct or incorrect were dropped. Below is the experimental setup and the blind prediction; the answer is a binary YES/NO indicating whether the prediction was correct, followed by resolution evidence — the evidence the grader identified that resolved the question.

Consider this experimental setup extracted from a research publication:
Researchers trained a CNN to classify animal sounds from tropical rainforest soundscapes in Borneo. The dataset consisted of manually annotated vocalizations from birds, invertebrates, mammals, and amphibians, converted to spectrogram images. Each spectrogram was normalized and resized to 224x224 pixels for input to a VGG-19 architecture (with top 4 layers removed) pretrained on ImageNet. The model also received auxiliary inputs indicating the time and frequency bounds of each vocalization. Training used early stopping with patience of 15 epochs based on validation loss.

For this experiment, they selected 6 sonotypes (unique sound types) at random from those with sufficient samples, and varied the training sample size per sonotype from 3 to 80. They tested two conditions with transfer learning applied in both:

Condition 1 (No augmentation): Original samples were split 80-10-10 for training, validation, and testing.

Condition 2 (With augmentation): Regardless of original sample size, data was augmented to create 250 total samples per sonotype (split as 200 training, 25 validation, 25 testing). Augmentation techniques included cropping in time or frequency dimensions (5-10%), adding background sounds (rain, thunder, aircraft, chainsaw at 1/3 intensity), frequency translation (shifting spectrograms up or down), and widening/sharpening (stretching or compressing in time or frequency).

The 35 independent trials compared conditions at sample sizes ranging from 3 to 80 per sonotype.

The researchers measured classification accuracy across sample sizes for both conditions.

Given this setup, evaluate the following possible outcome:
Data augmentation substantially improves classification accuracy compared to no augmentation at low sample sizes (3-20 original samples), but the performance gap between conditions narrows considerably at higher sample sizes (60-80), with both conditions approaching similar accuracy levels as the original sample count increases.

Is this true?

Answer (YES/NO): NO